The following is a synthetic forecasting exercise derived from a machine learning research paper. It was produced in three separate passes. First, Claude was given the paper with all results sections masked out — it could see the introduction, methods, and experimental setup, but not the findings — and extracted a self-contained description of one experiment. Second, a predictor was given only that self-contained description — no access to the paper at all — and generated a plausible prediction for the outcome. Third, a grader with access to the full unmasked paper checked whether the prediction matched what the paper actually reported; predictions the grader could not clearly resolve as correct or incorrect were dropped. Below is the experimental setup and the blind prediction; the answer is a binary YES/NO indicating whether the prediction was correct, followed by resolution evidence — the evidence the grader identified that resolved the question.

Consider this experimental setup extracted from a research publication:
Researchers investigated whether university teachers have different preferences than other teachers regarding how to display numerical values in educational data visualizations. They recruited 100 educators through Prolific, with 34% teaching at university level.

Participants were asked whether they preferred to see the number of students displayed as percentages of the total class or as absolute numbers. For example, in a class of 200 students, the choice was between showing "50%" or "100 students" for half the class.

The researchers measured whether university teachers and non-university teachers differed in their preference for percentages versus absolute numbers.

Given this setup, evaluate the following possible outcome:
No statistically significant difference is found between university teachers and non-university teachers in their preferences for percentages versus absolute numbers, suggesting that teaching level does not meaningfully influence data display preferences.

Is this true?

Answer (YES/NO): NO